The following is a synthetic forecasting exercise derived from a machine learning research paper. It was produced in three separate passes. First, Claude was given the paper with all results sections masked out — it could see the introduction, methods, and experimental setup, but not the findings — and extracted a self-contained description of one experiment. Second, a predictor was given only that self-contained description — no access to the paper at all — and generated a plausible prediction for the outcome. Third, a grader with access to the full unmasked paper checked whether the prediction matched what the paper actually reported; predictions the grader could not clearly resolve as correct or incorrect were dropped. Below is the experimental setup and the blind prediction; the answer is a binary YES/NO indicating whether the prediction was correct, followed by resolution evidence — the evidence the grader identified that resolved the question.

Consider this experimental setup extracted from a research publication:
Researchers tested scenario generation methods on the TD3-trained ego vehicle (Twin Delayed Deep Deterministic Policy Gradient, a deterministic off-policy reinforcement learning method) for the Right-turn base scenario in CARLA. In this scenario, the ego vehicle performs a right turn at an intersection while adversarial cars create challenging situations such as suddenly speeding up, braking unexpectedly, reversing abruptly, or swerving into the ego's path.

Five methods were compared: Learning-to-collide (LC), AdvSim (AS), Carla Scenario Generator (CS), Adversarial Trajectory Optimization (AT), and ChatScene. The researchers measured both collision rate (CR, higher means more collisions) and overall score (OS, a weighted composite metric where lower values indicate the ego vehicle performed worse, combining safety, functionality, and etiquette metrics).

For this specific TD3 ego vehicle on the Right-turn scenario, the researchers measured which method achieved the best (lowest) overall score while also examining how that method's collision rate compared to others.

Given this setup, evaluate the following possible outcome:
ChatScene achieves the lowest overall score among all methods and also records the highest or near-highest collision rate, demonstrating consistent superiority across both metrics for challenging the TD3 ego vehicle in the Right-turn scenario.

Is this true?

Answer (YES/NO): NO